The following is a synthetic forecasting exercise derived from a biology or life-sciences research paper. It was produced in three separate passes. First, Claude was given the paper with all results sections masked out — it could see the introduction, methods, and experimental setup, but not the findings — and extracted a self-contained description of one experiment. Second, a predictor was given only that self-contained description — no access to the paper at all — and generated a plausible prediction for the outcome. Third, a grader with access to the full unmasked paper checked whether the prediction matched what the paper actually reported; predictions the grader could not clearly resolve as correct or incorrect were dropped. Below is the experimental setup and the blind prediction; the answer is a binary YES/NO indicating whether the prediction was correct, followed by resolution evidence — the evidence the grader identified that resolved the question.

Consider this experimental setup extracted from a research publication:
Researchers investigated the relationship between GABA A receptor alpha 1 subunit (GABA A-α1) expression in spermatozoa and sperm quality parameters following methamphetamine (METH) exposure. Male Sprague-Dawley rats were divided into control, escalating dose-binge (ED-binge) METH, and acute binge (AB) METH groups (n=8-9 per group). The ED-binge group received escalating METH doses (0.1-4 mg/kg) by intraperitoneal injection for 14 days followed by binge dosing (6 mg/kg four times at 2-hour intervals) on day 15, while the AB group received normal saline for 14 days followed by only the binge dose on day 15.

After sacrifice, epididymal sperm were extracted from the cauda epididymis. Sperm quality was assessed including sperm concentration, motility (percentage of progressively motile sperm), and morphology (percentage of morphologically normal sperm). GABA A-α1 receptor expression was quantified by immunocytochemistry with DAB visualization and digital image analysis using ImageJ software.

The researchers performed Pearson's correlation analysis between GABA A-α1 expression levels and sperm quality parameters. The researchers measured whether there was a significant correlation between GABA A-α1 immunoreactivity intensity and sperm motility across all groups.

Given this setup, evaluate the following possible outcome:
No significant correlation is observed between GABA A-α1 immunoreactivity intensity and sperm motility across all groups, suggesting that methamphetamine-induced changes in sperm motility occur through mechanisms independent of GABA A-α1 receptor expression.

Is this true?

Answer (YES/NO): NO